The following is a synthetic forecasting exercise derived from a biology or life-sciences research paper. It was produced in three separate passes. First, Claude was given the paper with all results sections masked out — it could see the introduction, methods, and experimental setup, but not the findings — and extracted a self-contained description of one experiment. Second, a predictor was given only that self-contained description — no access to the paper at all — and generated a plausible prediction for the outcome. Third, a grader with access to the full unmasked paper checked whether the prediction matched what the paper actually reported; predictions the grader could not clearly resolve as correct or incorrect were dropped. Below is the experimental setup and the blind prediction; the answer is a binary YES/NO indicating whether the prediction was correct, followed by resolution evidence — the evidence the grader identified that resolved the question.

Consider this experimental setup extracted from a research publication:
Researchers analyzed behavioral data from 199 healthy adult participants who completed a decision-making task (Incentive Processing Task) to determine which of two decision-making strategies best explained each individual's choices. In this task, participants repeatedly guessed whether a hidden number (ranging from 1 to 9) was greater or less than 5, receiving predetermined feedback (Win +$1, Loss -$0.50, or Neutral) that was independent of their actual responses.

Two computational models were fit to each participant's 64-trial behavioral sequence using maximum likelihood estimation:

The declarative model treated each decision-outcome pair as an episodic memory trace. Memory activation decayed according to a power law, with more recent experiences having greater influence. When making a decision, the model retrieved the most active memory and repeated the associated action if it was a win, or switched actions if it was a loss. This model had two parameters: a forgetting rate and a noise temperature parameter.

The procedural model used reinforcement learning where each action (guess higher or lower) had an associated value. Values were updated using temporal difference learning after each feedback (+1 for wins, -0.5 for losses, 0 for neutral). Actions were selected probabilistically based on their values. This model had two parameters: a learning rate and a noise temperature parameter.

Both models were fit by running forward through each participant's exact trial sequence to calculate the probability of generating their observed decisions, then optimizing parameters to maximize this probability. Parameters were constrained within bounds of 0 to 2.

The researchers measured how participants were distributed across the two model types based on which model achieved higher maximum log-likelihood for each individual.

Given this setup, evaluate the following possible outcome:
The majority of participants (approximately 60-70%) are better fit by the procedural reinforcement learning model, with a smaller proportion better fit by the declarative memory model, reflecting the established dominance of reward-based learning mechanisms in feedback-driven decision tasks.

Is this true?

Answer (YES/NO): NO